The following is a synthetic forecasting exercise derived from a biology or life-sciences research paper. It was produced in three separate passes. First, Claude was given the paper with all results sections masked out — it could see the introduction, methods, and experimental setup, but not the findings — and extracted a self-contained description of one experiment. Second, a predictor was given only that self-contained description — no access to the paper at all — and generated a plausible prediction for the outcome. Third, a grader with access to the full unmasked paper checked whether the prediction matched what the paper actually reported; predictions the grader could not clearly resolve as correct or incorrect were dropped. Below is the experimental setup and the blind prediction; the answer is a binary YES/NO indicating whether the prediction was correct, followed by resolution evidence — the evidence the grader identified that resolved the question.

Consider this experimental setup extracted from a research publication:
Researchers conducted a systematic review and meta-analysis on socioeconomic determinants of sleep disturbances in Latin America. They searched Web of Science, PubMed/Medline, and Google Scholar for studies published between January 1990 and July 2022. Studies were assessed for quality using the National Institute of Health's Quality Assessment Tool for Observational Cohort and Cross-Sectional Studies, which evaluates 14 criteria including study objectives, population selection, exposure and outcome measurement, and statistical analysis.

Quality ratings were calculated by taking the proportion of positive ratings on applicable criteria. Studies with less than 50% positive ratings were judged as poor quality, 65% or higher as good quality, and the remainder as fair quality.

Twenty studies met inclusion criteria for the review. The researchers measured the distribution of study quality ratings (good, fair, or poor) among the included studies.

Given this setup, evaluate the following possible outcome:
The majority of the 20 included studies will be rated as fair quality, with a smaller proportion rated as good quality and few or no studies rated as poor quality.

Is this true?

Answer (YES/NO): NO